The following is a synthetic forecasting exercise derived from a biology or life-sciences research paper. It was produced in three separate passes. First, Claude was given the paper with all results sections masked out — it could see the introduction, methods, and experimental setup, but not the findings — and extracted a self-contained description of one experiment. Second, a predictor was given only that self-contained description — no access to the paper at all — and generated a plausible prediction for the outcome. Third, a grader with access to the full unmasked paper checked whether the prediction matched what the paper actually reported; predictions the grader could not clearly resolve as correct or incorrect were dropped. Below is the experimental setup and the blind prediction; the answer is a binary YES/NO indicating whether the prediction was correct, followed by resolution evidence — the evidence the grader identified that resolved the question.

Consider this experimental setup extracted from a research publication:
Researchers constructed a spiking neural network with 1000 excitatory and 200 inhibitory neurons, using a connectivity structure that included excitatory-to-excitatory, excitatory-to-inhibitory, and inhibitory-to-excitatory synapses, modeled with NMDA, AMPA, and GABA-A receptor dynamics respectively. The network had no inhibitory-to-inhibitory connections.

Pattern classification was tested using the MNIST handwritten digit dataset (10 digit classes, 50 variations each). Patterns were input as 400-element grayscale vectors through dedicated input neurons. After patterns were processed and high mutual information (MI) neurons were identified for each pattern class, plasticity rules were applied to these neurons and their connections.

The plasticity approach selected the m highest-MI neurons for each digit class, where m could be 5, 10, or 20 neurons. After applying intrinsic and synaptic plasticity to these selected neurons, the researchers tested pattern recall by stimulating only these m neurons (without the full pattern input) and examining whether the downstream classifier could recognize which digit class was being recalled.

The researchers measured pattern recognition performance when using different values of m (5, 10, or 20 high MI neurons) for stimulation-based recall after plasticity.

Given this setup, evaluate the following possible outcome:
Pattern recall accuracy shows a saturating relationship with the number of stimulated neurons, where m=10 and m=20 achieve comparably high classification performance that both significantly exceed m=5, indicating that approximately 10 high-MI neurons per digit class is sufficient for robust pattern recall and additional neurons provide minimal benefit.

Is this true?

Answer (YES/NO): NO